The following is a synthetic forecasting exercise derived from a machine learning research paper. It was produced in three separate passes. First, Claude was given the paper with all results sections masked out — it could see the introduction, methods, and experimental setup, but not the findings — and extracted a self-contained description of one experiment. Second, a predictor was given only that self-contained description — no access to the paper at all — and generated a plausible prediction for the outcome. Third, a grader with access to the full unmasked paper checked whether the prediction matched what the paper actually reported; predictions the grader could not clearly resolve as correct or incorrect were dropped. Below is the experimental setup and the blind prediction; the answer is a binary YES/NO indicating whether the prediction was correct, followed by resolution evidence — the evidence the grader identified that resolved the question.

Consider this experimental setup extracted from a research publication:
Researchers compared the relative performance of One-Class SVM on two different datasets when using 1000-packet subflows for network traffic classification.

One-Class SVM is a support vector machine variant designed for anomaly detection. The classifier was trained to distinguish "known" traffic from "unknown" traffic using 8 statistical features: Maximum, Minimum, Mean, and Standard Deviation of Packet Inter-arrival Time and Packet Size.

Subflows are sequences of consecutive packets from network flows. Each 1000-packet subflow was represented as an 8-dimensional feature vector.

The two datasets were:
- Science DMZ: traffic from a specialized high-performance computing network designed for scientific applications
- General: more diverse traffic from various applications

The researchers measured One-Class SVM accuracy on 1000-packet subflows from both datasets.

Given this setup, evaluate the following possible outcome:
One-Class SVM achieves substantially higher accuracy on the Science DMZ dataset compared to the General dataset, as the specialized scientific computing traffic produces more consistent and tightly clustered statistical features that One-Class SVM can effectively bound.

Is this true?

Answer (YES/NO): YES